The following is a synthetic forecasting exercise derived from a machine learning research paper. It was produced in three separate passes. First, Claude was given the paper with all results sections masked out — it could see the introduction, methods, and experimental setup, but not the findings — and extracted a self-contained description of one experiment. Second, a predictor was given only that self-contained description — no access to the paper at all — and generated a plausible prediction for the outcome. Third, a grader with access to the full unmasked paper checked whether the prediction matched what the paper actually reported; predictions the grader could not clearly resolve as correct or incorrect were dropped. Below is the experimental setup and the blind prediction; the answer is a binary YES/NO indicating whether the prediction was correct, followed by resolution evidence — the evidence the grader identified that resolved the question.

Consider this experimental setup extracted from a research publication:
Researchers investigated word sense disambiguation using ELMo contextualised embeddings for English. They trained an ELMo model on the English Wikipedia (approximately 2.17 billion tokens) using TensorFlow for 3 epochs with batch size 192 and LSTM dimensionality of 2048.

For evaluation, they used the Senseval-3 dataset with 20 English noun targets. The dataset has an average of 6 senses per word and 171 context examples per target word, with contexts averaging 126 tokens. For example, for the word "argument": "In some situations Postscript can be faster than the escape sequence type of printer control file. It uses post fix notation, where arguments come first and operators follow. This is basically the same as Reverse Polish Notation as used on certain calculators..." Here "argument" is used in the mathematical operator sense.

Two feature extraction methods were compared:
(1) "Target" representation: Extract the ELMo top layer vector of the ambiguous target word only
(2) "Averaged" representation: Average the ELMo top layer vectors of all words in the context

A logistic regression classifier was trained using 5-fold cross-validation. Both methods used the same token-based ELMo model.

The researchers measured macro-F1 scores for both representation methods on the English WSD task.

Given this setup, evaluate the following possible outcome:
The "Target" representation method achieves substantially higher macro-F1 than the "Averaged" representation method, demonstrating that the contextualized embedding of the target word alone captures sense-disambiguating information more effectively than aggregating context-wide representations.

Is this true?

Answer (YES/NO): YES